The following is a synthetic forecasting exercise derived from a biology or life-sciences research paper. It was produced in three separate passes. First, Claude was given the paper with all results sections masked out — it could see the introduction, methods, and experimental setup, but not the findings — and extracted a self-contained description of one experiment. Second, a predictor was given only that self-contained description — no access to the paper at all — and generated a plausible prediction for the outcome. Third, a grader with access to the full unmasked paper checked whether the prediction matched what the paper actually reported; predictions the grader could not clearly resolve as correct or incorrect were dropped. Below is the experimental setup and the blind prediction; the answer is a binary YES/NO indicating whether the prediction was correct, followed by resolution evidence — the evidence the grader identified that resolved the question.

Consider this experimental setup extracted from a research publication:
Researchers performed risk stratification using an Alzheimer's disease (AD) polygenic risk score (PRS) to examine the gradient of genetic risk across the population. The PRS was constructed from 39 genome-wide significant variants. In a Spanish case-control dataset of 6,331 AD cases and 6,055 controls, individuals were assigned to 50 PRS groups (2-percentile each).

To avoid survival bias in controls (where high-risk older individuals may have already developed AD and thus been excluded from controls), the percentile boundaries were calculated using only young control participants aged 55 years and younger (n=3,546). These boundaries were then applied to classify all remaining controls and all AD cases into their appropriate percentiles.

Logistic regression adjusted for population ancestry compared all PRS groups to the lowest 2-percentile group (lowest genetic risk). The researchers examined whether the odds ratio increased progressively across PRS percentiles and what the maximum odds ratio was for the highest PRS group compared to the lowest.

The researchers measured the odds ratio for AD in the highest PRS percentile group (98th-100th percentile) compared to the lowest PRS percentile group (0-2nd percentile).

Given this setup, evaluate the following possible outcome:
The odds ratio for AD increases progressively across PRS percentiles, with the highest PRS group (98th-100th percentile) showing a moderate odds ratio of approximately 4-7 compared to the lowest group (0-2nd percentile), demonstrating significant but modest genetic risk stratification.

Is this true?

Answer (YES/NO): NO